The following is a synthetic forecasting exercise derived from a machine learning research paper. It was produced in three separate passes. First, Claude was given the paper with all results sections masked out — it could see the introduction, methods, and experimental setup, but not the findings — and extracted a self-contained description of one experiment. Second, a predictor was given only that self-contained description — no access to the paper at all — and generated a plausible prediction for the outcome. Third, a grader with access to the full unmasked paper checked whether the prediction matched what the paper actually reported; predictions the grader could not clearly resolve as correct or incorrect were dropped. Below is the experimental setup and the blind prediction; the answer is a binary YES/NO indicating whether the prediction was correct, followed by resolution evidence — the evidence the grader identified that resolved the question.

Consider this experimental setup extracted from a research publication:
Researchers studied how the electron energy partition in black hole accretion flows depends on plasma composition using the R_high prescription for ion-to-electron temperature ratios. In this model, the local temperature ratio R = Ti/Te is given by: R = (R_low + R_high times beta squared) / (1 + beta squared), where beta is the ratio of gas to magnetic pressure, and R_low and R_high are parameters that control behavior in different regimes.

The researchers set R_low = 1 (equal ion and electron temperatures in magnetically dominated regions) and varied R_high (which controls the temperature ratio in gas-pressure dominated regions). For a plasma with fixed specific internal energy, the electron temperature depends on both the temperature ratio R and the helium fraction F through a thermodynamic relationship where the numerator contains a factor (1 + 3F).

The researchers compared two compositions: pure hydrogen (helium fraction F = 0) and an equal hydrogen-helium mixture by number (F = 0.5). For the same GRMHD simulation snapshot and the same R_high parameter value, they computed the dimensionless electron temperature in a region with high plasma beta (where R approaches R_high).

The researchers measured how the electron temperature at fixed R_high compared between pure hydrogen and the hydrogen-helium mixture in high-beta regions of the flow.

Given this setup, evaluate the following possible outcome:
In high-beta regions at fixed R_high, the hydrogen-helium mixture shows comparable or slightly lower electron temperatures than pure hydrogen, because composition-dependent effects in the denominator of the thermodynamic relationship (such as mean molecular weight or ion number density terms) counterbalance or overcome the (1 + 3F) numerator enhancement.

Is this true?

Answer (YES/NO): NO